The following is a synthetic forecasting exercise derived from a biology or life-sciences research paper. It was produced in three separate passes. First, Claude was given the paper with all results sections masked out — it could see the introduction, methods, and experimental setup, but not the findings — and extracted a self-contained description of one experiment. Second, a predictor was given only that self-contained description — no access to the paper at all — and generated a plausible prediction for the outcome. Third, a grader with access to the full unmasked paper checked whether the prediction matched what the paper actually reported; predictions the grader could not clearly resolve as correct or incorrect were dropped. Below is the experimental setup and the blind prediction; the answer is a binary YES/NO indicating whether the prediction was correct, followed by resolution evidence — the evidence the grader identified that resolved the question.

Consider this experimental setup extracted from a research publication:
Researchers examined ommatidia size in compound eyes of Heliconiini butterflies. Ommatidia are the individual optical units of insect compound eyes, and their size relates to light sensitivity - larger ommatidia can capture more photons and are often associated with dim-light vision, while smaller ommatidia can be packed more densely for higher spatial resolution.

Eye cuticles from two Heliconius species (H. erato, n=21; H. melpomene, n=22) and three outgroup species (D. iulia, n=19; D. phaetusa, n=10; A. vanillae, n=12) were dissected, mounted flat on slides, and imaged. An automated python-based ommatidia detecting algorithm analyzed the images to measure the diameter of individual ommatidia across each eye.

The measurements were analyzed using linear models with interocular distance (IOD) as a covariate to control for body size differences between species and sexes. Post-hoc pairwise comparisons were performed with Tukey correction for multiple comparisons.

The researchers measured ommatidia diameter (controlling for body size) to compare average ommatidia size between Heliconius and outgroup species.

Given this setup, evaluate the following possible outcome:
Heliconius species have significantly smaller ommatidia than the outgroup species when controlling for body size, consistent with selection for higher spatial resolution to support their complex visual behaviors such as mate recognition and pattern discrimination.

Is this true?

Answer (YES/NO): NO